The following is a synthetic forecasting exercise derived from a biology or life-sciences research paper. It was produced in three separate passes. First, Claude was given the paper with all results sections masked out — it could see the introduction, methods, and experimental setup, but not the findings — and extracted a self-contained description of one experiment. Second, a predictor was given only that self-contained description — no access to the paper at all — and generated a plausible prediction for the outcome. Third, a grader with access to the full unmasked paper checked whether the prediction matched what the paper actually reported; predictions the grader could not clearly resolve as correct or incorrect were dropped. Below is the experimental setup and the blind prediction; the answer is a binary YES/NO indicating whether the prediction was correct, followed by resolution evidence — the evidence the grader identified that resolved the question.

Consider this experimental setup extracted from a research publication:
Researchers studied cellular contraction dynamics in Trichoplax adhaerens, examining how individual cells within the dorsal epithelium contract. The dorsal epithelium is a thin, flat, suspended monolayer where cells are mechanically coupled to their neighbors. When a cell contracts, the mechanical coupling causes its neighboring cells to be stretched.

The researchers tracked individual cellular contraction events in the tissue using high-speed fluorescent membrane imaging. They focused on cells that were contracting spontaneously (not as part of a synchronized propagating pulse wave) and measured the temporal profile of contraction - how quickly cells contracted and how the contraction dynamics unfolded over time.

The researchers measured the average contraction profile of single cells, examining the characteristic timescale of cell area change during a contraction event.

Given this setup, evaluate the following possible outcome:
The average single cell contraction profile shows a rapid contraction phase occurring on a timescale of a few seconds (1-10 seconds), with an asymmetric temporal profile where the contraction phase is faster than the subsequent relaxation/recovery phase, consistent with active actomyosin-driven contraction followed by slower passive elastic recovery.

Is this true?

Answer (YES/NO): YES